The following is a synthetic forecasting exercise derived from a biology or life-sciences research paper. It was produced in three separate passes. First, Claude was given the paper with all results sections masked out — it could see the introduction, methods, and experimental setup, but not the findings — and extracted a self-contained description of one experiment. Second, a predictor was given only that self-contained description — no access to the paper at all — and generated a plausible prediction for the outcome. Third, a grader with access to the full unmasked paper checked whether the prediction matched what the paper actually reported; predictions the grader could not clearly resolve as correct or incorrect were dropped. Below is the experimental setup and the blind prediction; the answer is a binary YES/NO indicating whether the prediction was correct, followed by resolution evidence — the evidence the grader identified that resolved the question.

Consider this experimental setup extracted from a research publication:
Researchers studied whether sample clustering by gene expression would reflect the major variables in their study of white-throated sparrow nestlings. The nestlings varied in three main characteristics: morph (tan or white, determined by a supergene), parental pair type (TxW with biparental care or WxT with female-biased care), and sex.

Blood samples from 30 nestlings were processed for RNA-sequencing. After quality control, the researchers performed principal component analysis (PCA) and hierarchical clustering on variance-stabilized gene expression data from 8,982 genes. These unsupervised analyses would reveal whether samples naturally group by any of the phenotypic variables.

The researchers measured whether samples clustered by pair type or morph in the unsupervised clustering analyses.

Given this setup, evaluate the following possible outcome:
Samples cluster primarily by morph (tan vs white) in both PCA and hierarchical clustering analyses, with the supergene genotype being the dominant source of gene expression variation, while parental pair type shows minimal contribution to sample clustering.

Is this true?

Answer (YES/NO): NO